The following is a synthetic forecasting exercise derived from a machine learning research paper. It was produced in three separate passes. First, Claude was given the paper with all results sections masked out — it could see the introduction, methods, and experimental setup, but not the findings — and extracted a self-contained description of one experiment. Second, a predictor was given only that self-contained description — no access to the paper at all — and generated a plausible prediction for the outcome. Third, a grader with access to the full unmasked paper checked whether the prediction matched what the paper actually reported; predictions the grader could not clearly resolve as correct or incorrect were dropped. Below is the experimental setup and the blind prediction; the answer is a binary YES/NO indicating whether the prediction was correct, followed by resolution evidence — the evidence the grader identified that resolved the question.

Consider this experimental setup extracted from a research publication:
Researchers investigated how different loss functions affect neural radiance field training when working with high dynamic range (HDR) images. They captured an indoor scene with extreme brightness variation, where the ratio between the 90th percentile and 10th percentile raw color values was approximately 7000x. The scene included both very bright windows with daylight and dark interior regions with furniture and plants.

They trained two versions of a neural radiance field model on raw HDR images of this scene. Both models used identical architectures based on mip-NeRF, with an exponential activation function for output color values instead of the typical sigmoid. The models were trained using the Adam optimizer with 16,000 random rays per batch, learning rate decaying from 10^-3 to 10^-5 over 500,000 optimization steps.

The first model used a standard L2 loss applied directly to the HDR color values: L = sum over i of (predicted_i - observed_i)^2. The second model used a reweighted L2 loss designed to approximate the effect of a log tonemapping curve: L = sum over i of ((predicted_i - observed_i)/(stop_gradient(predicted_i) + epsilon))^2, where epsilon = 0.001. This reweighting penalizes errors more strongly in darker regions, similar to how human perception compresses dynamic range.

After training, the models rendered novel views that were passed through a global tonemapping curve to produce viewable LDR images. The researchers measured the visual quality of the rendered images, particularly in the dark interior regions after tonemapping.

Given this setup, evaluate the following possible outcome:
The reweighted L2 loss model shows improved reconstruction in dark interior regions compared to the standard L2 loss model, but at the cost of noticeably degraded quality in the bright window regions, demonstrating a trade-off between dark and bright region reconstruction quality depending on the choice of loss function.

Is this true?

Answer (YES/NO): NO